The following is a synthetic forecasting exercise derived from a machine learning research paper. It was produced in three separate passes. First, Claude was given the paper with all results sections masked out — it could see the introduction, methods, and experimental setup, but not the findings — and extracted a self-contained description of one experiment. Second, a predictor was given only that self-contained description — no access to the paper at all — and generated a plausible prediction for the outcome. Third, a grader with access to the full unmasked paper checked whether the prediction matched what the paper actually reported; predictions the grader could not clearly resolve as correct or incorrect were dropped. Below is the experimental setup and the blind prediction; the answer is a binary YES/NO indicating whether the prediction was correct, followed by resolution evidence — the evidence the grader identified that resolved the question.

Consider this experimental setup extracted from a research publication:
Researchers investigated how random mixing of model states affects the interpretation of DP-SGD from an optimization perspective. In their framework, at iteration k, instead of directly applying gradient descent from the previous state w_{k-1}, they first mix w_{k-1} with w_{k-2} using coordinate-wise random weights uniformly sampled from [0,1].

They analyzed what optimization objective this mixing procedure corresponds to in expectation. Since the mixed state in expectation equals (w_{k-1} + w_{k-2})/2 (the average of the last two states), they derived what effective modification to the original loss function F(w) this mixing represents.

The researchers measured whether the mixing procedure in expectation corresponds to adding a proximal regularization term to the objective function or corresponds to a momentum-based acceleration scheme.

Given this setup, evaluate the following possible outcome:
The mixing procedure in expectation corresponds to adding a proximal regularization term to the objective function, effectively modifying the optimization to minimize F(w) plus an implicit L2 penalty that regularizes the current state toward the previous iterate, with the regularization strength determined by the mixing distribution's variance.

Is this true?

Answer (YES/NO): NO